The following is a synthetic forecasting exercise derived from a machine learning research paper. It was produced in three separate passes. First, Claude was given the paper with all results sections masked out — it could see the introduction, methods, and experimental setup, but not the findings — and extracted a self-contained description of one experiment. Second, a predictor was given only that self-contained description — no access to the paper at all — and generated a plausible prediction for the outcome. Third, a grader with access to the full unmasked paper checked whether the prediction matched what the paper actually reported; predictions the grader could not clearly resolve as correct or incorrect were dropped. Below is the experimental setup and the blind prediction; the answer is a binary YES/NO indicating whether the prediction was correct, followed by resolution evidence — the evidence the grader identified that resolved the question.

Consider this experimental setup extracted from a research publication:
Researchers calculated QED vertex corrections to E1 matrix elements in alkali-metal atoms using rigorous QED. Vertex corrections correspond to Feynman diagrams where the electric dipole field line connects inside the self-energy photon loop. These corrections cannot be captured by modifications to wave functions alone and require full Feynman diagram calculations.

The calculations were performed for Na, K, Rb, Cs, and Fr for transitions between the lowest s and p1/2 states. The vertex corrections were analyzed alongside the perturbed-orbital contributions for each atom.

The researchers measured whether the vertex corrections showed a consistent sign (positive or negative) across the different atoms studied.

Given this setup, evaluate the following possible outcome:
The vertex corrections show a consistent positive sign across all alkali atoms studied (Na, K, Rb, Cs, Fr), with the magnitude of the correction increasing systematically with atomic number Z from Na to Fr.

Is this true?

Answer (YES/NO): NO